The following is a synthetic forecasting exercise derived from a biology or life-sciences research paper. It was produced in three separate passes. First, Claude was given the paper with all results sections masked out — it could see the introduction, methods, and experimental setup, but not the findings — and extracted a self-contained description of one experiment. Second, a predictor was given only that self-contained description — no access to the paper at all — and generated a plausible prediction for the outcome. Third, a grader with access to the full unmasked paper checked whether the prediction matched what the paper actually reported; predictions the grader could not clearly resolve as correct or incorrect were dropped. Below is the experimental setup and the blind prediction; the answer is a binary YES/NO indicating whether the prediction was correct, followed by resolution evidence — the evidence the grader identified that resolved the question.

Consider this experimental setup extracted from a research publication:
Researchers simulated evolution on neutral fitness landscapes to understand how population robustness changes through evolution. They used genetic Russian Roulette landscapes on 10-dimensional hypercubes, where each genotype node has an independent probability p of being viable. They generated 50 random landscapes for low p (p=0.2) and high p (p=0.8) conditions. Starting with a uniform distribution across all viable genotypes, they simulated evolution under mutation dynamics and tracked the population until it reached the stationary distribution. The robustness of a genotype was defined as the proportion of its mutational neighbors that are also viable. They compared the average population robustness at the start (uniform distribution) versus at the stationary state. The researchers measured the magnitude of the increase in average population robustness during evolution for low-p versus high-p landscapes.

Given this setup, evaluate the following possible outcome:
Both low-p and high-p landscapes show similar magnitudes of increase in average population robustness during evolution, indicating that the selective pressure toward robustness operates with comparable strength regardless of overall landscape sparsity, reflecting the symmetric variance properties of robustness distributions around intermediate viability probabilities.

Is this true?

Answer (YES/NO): NO